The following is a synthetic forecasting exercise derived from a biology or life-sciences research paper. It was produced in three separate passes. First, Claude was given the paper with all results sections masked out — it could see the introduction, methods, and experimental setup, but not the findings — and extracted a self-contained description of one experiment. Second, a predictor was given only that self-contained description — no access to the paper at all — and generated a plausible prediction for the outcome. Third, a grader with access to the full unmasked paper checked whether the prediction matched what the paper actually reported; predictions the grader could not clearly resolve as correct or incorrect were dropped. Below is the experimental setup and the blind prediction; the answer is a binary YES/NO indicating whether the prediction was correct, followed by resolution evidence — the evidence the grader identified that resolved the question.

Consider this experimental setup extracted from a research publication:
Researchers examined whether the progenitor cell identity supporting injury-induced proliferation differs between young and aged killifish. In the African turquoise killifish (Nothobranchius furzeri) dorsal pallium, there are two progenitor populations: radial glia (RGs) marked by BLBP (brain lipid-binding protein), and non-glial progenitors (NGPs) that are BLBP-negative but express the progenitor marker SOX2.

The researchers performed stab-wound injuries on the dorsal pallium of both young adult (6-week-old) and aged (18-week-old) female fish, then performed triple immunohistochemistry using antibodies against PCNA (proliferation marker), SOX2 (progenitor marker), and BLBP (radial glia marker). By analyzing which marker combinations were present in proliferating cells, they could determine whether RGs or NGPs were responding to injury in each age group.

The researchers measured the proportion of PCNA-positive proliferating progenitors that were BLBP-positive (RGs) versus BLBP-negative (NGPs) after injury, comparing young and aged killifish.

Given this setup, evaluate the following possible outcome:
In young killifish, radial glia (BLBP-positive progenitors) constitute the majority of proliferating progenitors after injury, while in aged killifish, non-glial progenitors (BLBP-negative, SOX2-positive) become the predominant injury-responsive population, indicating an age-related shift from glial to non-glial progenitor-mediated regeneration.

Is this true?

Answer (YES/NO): NO